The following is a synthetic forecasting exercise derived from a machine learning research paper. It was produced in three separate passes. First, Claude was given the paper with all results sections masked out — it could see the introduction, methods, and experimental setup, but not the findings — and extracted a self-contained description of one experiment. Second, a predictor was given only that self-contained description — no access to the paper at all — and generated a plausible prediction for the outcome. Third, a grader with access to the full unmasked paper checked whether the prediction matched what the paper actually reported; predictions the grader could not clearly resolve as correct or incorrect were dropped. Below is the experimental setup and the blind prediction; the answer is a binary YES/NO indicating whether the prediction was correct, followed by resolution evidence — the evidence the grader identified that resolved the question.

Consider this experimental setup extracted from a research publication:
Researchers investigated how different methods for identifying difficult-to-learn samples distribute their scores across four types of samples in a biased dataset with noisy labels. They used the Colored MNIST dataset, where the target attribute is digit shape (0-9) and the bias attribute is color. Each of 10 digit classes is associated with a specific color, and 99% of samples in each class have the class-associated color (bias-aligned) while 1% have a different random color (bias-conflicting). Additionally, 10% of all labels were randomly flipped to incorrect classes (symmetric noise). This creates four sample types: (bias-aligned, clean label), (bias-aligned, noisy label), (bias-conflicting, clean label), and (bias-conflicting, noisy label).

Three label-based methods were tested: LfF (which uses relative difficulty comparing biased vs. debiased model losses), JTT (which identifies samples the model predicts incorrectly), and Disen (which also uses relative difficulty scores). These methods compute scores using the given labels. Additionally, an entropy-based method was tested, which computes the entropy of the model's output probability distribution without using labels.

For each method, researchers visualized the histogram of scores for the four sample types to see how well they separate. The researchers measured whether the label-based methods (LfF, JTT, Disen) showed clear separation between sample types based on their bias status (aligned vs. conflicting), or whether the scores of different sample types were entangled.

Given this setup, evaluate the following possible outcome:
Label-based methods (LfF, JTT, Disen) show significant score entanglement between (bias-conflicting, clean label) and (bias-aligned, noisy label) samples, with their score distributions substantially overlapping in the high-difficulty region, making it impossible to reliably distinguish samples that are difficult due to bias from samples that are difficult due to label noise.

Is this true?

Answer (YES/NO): YES